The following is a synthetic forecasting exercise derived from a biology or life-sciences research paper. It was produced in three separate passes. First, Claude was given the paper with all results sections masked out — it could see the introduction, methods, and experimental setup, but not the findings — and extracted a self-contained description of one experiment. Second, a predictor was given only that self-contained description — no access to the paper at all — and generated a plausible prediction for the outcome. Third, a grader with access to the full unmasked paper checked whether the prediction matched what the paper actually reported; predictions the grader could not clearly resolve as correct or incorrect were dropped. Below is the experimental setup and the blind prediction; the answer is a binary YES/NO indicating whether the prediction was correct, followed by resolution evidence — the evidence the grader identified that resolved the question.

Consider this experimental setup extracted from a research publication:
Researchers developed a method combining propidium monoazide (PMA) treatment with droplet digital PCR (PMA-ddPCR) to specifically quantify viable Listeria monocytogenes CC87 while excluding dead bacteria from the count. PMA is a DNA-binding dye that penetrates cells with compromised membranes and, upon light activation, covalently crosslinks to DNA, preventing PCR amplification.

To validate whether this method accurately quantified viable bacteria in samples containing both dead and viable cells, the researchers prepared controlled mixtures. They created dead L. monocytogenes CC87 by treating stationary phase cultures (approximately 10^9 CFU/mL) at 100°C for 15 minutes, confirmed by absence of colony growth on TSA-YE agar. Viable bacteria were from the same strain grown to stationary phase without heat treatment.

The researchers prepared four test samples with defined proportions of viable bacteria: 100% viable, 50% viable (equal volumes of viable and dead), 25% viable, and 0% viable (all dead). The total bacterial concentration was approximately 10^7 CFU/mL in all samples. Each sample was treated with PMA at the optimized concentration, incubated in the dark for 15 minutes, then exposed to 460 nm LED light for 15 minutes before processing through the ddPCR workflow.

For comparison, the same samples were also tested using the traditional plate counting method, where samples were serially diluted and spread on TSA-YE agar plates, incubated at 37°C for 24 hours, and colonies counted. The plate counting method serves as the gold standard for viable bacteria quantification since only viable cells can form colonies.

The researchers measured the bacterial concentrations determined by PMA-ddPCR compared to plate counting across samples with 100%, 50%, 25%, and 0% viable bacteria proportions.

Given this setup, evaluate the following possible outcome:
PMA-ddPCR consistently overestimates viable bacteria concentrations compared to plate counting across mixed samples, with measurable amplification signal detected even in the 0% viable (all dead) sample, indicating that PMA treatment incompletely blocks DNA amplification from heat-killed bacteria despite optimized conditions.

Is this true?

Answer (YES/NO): NO